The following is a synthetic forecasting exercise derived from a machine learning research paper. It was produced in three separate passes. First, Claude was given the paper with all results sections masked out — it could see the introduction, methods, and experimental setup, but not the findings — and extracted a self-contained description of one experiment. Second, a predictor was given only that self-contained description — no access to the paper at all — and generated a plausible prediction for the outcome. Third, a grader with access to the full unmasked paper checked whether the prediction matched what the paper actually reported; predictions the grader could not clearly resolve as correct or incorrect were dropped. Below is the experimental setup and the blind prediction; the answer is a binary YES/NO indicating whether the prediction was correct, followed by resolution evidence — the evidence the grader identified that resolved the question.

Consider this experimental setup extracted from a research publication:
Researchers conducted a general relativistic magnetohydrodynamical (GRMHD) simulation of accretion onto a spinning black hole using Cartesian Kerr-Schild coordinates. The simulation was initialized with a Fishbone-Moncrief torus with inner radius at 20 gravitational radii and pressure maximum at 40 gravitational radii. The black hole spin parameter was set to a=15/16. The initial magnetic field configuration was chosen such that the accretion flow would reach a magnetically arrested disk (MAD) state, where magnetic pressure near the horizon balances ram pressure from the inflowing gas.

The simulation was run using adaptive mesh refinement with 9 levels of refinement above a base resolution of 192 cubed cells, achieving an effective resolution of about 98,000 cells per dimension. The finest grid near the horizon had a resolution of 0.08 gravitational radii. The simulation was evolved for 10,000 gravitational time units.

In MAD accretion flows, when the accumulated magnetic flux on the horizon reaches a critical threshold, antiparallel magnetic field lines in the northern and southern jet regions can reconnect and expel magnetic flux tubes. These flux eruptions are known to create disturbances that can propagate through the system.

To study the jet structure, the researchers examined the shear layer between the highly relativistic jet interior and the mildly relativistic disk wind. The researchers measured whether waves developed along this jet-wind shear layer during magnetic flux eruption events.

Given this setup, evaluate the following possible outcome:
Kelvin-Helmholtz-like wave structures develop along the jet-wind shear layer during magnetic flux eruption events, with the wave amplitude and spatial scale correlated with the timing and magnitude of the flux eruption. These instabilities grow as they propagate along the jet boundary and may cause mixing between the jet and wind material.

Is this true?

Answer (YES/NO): YES